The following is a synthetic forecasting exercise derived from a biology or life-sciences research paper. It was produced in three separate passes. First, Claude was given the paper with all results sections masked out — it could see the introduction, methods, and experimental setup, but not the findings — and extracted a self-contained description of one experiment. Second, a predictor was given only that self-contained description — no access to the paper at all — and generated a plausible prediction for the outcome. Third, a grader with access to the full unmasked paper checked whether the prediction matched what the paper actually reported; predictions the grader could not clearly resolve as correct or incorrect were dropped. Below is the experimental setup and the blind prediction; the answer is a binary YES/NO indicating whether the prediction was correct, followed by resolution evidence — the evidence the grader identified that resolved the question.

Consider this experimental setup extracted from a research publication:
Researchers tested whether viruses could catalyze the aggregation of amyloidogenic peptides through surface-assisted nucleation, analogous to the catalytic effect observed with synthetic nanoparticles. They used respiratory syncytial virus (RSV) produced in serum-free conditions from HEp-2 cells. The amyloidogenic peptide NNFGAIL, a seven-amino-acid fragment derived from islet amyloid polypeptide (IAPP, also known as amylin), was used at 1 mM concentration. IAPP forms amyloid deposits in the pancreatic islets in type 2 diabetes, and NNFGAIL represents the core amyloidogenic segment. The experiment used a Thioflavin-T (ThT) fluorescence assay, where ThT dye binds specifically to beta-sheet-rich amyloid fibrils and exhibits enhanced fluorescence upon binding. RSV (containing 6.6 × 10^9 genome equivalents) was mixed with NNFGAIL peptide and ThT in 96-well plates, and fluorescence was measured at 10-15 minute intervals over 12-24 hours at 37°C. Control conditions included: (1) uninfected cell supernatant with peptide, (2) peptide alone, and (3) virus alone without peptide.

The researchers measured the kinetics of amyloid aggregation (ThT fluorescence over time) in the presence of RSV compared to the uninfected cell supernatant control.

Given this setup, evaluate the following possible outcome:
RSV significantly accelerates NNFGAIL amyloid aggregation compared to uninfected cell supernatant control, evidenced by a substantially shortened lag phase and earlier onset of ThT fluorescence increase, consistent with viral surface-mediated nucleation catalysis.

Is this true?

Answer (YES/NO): YES